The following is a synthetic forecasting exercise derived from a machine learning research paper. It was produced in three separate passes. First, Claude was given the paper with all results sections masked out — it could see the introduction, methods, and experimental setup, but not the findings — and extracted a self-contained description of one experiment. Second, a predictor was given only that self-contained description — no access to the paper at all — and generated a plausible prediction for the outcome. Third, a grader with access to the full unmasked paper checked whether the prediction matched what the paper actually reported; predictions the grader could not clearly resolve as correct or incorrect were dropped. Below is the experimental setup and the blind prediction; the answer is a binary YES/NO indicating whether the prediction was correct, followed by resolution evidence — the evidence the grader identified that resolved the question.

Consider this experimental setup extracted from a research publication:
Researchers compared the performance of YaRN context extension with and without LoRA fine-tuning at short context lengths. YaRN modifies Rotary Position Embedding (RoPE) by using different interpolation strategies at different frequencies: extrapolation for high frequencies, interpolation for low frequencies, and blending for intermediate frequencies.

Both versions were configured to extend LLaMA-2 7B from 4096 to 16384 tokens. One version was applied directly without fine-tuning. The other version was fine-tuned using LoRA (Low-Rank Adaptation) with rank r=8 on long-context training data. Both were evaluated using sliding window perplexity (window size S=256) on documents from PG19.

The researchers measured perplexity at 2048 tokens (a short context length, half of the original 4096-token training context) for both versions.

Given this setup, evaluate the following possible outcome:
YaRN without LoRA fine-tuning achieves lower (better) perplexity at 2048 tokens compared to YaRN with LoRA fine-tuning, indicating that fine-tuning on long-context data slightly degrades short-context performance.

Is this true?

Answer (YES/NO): NO